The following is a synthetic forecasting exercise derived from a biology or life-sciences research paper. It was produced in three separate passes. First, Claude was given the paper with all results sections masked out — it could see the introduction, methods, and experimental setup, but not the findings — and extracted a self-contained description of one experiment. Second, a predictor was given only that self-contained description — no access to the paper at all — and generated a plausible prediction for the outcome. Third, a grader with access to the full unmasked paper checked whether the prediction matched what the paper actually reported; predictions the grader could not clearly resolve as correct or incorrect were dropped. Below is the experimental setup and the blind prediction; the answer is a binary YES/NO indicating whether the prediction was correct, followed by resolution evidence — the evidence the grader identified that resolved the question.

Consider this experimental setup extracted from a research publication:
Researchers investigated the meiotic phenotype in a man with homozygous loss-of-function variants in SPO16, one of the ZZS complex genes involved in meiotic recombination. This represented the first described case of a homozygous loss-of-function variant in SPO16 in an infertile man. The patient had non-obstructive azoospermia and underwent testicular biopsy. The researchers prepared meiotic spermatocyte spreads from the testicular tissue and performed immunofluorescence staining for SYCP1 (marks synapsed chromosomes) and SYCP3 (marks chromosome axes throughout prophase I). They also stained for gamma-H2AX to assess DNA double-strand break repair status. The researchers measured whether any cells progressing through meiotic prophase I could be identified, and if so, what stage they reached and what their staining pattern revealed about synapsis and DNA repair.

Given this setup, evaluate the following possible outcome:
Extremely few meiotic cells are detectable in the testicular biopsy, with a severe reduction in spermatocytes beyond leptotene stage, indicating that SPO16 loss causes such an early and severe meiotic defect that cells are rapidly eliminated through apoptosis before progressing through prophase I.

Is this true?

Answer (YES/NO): NO